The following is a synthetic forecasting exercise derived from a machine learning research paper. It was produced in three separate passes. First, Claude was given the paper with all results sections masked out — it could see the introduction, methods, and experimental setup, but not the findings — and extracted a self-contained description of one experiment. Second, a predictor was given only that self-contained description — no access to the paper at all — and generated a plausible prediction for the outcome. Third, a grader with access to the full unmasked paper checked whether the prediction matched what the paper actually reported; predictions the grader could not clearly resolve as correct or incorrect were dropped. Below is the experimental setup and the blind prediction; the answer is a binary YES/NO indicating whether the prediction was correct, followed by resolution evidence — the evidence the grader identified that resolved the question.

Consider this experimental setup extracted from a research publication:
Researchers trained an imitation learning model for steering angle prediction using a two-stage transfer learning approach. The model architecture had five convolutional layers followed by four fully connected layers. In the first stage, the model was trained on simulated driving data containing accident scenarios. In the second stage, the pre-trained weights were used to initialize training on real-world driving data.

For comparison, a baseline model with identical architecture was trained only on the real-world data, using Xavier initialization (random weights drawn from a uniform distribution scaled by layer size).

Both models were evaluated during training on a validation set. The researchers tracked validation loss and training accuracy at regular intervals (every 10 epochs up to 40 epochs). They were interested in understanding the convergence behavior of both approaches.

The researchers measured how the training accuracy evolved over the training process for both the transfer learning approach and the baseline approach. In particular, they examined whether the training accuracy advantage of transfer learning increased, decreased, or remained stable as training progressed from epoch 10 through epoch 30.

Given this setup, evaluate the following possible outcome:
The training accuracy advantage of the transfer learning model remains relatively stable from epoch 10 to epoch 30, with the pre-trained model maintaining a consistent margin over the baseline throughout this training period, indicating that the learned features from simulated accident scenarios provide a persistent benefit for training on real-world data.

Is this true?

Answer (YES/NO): NO